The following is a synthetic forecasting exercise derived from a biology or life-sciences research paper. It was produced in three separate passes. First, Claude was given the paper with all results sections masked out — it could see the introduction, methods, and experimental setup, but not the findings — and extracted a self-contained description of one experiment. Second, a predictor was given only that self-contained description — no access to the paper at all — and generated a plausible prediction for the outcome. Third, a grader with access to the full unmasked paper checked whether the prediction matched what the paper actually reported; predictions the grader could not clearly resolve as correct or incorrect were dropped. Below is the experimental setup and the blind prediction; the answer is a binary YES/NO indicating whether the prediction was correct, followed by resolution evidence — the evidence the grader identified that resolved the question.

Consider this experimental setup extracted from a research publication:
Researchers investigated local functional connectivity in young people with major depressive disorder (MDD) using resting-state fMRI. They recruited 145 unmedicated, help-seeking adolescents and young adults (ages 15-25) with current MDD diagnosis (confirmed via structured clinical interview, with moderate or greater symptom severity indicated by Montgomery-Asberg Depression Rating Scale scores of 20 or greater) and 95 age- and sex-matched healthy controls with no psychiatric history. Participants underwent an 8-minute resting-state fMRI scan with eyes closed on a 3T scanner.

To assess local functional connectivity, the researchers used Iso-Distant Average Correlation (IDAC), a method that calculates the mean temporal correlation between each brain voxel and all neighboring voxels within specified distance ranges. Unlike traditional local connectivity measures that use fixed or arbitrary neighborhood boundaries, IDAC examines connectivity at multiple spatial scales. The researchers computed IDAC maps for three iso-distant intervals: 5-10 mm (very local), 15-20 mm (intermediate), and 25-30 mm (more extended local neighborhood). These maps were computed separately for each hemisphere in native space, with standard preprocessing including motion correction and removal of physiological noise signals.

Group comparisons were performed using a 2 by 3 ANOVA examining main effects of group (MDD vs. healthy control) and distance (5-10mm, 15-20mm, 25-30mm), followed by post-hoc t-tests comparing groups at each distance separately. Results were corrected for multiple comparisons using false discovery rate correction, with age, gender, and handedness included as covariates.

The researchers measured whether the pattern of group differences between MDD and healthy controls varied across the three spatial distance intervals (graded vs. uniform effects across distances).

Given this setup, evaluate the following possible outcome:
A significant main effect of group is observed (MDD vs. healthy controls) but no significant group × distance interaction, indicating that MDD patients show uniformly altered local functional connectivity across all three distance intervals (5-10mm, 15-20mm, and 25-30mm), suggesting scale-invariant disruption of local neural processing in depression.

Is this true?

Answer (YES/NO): YES